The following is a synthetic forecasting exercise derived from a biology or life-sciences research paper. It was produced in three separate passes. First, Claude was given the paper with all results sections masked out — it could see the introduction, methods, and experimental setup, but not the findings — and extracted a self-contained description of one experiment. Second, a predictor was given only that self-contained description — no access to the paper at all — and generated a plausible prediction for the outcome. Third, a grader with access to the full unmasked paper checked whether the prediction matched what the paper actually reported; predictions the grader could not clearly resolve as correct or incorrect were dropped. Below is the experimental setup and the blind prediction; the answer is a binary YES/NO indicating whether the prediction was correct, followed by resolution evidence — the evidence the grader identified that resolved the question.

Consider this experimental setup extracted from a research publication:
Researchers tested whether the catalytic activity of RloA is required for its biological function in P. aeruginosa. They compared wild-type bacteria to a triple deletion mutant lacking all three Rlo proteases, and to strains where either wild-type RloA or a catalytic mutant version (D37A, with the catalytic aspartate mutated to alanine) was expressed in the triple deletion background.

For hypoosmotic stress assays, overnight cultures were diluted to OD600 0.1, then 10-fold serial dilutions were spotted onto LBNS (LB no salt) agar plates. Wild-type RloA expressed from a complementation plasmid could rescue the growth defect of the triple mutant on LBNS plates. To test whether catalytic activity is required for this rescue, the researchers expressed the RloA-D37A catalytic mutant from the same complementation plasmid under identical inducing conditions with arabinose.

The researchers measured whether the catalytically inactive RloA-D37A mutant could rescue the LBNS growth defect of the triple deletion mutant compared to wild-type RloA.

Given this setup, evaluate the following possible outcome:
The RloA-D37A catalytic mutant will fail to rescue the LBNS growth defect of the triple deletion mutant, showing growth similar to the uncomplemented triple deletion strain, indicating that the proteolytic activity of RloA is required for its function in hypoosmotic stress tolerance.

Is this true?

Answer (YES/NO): YES